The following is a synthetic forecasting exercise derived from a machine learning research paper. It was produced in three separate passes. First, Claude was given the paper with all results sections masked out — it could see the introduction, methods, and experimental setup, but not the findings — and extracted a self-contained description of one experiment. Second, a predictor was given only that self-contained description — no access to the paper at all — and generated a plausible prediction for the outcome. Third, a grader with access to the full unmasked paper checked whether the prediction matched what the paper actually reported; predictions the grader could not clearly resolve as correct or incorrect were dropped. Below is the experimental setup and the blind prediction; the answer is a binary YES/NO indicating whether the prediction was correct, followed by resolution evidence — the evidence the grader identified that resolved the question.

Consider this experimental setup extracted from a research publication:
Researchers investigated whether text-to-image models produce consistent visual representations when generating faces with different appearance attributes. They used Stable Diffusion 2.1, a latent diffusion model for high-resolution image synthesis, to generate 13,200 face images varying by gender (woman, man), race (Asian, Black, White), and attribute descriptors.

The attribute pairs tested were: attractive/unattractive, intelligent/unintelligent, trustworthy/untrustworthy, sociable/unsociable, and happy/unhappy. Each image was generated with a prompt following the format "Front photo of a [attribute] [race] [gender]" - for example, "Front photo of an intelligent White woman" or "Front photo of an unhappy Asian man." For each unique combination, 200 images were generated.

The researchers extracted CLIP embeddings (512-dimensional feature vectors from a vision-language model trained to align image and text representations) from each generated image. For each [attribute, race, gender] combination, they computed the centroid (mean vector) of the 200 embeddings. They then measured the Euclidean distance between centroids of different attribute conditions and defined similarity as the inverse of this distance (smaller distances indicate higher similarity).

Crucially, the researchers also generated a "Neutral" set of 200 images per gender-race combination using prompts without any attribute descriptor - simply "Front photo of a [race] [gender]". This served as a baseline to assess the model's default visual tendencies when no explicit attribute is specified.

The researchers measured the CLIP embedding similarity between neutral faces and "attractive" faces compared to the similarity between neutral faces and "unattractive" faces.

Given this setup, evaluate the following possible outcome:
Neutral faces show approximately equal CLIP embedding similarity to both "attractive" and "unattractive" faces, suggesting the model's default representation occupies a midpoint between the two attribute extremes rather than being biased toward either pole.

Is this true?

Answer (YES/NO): NO